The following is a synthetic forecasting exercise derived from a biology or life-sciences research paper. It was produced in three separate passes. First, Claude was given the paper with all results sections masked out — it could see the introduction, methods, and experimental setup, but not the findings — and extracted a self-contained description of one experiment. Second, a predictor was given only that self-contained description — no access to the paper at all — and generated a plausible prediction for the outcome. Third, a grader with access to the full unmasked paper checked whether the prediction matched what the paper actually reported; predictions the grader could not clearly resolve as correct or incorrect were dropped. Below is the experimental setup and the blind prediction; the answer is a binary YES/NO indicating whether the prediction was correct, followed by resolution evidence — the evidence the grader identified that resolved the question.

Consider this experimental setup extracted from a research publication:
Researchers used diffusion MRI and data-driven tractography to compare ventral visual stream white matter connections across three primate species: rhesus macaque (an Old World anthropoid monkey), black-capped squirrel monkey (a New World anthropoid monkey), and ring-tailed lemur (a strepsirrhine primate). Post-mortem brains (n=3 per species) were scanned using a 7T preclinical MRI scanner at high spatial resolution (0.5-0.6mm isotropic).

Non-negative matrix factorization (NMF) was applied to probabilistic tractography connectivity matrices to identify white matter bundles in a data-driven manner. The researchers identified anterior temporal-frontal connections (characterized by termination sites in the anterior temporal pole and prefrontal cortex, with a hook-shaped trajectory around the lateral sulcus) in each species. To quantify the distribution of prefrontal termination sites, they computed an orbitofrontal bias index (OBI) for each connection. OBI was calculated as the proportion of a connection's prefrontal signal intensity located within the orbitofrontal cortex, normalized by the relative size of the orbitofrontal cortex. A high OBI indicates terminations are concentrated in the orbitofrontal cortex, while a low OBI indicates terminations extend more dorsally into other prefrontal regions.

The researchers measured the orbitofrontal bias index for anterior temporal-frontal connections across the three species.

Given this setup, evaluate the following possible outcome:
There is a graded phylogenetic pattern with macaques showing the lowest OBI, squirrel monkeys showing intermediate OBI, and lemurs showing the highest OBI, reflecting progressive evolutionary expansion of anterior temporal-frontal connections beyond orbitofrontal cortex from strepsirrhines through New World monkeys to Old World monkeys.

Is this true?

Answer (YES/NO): NO